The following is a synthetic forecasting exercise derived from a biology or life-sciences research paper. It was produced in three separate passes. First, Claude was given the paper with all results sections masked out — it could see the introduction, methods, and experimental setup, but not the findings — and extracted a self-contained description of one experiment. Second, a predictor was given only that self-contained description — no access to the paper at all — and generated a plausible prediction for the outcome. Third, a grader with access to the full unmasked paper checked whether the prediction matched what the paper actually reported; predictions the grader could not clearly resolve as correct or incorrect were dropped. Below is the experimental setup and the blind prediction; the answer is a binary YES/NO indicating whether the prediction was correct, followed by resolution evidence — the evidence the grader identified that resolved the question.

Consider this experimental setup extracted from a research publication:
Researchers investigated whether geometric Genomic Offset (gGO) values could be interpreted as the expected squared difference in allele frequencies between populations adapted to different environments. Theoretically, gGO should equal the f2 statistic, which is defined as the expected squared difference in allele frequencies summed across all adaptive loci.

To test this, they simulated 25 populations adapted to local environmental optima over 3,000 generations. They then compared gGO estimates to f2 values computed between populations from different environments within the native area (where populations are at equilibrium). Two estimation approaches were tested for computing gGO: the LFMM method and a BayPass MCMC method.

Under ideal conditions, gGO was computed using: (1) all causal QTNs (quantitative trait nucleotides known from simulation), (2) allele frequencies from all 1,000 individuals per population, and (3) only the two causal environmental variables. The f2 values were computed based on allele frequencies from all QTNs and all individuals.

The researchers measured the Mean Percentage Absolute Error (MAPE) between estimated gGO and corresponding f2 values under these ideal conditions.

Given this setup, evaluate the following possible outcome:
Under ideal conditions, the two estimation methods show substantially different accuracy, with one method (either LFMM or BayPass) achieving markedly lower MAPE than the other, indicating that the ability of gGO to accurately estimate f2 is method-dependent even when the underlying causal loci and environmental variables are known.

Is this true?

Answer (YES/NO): NO